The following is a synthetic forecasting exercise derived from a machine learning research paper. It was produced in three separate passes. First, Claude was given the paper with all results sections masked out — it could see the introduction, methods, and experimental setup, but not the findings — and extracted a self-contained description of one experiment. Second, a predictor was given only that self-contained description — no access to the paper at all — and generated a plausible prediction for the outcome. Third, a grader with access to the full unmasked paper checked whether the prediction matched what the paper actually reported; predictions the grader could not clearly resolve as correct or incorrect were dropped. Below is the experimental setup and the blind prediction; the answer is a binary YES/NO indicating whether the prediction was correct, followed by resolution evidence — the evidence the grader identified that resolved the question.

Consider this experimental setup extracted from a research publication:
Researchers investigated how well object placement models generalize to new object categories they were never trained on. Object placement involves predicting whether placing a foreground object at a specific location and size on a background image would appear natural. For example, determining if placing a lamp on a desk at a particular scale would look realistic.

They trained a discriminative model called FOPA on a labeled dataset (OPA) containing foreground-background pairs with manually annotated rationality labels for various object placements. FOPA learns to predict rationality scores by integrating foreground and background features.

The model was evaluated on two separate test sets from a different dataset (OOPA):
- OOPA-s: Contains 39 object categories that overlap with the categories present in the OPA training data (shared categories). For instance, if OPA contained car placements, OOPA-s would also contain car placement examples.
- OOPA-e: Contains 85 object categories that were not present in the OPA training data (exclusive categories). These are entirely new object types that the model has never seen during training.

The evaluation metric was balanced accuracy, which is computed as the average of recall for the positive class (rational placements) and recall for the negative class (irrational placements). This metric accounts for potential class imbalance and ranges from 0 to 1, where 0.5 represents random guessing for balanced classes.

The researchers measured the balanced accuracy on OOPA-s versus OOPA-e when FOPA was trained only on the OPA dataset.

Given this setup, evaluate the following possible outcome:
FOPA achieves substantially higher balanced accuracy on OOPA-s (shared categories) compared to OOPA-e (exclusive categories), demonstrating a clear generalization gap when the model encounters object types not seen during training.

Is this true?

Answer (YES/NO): YES